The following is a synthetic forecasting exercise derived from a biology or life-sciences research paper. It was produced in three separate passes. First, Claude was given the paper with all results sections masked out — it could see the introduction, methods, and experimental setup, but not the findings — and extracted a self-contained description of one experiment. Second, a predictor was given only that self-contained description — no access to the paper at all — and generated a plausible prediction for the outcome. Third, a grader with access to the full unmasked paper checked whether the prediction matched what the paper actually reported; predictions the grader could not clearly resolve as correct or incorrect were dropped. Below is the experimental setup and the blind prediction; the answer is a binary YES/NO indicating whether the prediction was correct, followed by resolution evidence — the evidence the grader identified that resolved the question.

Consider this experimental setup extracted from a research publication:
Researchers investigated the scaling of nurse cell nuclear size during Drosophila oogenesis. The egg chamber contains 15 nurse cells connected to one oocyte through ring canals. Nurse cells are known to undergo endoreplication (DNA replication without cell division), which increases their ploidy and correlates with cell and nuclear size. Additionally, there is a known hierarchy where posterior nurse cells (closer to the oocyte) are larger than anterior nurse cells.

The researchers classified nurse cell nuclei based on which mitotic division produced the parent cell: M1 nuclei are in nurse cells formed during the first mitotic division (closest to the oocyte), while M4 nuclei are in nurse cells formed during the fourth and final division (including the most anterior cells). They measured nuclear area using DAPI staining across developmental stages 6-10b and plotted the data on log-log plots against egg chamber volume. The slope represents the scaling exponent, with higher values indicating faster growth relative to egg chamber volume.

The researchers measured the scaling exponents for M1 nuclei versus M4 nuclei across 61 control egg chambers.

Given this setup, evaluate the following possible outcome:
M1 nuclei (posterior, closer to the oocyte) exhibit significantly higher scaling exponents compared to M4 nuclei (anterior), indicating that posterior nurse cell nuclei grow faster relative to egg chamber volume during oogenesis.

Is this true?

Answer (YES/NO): YES